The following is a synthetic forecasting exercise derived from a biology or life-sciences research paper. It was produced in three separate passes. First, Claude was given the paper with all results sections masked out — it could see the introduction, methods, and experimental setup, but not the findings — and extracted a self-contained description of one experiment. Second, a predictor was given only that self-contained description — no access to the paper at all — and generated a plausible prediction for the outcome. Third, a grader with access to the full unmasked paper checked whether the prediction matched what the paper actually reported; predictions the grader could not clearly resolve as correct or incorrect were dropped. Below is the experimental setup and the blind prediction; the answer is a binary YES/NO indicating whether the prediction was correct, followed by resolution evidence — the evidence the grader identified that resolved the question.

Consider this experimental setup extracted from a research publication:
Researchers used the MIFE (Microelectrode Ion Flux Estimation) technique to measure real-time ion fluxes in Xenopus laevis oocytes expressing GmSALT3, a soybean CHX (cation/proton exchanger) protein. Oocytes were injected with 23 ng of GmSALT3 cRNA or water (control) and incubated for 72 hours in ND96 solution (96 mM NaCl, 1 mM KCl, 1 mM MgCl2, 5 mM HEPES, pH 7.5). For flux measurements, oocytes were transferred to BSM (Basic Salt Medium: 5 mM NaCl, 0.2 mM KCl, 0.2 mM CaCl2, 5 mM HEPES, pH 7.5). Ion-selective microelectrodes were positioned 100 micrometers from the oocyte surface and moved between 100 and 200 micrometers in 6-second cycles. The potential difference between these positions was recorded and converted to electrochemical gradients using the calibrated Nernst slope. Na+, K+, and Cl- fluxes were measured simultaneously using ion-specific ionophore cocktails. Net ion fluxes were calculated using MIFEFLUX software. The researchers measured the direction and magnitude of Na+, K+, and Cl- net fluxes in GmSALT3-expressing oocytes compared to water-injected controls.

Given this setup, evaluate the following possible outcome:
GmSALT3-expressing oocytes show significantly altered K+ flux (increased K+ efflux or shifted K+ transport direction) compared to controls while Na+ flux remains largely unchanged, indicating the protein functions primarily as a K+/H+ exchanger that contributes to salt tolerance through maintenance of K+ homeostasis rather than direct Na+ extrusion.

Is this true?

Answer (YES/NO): NO